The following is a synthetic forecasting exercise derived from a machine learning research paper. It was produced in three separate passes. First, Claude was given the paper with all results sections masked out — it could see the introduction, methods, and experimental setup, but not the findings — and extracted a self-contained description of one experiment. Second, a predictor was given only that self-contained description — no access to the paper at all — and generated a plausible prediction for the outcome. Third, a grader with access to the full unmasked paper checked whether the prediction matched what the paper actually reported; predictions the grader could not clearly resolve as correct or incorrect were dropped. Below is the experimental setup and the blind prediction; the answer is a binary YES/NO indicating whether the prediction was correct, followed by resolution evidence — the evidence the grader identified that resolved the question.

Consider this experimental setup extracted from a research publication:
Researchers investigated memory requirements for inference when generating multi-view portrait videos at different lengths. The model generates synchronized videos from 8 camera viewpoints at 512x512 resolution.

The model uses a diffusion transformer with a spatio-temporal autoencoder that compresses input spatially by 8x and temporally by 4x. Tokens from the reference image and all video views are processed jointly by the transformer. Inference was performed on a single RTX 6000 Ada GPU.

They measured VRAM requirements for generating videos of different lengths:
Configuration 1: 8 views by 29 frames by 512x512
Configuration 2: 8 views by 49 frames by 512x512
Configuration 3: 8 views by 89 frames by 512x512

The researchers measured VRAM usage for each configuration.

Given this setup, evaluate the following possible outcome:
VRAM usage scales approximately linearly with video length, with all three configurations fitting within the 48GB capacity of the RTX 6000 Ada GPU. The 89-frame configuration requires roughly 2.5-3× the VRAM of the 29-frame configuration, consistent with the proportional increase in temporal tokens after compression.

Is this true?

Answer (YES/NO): NO